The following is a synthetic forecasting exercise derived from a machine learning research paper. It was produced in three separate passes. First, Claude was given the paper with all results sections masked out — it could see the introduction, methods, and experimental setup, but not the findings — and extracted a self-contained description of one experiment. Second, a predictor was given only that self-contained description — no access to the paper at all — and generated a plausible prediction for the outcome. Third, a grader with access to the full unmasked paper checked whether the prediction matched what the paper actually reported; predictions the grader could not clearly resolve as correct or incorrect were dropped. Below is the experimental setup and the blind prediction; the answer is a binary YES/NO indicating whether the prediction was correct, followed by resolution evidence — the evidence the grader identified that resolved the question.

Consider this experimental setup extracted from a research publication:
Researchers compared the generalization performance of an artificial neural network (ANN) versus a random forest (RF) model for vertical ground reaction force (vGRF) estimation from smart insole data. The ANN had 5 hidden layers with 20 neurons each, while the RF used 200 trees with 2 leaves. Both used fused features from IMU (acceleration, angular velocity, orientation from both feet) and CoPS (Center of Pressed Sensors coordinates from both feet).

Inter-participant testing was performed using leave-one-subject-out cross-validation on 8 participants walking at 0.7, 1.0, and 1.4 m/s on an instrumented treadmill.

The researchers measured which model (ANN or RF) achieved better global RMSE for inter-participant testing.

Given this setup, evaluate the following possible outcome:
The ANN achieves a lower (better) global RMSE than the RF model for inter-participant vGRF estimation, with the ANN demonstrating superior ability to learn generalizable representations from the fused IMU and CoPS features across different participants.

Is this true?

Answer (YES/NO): NO